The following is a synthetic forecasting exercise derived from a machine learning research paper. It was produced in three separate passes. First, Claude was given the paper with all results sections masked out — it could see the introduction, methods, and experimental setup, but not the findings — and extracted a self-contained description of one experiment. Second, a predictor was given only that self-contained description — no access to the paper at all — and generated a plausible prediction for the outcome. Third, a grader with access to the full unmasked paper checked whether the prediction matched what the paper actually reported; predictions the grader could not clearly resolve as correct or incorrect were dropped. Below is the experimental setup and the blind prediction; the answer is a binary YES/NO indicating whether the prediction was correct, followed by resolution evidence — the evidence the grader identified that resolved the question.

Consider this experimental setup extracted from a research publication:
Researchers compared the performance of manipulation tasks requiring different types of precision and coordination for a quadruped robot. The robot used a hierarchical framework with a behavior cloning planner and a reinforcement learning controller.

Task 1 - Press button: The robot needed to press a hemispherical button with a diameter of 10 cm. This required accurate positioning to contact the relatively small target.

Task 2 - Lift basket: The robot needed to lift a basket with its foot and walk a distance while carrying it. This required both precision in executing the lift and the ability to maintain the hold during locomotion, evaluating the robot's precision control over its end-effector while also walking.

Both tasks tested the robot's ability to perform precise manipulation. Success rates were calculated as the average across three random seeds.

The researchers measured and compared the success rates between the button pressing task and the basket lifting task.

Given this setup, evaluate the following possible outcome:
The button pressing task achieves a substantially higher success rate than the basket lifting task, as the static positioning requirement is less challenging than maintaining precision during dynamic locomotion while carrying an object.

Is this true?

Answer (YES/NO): YES